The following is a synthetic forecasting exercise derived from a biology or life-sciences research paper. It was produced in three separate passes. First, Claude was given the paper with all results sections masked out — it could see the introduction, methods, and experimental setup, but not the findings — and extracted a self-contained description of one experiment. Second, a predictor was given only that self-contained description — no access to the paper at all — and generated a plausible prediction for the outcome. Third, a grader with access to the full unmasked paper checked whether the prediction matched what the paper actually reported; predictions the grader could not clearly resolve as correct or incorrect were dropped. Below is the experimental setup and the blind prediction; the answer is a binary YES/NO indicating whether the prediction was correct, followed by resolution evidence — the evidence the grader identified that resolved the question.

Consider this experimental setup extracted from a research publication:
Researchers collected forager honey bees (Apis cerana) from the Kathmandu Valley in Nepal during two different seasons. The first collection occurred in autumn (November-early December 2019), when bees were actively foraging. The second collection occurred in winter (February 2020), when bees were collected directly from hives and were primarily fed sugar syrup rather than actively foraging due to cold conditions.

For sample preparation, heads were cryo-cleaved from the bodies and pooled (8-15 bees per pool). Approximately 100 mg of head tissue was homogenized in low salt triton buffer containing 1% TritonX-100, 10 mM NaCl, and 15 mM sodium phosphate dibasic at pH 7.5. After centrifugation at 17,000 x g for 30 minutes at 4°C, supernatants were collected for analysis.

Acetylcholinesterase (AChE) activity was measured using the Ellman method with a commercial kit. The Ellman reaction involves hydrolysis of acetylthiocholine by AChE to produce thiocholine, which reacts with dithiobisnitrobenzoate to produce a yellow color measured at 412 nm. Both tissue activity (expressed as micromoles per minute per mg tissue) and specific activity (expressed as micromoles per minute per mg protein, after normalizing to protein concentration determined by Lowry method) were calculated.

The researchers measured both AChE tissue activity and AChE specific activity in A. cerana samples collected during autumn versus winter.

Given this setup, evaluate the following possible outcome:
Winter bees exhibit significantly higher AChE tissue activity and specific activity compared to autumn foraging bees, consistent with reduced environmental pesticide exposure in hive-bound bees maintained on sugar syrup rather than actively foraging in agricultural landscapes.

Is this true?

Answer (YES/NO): YES